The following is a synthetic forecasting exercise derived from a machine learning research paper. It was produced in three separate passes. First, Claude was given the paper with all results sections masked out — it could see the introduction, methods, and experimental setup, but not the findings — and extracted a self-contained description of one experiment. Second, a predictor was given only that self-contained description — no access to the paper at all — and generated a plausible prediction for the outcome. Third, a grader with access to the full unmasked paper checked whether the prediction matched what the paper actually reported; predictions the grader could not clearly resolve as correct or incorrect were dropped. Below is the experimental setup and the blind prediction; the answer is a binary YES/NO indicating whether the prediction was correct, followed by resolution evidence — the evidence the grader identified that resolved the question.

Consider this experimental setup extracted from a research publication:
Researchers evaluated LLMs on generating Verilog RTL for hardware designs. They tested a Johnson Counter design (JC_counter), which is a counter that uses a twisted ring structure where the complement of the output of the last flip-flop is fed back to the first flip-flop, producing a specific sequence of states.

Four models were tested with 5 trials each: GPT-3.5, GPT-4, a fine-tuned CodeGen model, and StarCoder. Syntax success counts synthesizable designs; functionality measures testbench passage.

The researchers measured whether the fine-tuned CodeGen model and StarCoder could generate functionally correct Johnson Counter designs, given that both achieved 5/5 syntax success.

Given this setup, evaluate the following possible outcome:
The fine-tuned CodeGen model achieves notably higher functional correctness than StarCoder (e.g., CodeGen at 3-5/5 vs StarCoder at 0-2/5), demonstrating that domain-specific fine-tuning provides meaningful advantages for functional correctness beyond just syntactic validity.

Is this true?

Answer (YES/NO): NO